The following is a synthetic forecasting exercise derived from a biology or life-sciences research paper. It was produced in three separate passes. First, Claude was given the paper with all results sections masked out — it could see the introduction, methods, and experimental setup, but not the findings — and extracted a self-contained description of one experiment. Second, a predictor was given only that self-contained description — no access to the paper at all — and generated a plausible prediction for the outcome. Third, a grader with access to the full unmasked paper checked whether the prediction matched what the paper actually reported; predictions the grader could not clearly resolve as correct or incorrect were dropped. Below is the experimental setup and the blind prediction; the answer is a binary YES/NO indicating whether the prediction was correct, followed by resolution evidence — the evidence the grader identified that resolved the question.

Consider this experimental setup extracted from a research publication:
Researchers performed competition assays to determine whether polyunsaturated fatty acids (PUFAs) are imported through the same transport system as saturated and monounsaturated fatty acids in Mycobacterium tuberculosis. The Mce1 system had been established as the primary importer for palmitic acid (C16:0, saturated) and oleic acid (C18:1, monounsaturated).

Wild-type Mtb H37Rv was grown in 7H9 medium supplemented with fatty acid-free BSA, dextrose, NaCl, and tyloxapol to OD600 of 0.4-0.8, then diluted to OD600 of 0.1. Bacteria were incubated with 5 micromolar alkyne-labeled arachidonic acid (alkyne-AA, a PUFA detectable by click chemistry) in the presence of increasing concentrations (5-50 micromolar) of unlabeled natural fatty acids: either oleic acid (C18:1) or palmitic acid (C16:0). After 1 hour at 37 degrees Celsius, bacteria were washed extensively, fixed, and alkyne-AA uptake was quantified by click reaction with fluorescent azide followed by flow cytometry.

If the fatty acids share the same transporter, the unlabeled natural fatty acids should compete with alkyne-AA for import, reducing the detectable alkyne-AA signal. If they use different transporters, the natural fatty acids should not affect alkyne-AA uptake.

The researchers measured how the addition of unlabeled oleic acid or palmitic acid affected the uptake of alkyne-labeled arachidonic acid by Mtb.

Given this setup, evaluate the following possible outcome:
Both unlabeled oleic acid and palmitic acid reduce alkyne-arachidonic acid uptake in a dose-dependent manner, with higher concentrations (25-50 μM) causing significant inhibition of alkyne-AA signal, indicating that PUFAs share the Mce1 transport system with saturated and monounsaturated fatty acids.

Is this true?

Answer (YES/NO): NO